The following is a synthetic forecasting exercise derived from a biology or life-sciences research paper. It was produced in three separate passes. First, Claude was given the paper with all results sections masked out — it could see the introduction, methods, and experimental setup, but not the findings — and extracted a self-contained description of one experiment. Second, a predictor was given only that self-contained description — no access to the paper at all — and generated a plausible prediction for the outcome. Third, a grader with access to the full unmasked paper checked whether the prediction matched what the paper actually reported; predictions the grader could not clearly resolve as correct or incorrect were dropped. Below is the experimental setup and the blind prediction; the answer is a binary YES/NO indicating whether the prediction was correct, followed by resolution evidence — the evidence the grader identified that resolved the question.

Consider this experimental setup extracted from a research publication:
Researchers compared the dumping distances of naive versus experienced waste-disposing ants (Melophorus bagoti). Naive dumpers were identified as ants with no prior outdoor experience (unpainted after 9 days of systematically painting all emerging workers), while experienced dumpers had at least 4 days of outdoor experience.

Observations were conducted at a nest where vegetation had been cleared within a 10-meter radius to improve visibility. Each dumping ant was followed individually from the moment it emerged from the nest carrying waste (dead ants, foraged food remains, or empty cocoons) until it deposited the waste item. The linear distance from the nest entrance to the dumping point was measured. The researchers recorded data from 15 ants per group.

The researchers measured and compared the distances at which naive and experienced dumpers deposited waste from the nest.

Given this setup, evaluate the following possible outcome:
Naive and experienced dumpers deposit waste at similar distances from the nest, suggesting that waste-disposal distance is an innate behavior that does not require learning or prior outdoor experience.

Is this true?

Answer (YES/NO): NO